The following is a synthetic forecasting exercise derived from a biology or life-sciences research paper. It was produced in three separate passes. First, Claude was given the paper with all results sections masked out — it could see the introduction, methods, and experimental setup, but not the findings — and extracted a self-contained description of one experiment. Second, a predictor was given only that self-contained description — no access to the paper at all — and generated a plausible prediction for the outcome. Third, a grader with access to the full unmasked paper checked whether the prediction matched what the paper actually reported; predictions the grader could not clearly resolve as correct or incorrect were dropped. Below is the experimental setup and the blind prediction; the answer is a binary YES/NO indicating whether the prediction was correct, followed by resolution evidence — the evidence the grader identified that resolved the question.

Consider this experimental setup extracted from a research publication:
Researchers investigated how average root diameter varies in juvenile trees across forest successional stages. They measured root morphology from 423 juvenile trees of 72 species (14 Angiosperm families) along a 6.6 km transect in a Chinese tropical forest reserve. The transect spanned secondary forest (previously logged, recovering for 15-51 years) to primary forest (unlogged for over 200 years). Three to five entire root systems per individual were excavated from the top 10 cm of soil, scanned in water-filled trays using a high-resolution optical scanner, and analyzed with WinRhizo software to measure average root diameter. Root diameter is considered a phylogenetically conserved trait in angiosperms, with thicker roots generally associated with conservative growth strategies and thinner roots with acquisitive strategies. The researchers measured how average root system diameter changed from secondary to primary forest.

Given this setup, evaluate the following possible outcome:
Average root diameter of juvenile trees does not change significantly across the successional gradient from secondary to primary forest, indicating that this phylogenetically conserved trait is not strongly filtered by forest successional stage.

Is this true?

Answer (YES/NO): NO